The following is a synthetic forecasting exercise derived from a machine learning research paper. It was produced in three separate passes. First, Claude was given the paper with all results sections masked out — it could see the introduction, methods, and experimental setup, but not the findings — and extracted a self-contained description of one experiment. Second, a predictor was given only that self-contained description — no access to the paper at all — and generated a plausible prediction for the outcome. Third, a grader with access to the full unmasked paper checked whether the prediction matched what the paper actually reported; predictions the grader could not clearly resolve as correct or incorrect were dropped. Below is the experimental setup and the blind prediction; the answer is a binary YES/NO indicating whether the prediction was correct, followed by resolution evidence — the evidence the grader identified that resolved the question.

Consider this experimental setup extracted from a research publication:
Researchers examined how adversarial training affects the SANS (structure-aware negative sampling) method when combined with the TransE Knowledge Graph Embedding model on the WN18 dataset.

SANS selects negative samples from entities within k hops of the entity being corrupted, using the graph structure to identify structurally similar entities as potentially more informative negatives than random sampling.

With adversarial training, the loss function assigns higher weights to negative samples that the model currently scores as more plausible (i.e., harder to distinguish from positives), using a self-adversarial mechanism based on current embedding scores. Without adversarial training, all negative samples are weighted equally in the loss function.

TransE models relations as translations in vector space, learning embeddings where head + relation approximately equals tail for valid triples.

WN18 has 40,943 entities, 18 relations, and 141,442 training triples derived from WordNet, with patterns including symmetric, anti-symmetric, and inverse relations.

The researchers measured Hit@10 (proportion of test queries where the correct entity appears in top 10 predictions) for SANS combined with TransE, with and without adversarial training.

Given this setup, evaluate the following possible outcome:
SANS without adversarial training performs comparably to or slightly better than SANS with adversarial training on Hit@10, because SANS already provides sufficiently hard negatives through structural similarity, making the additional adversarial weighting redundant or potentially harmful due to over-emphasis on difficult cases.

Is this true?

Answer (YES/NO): NO